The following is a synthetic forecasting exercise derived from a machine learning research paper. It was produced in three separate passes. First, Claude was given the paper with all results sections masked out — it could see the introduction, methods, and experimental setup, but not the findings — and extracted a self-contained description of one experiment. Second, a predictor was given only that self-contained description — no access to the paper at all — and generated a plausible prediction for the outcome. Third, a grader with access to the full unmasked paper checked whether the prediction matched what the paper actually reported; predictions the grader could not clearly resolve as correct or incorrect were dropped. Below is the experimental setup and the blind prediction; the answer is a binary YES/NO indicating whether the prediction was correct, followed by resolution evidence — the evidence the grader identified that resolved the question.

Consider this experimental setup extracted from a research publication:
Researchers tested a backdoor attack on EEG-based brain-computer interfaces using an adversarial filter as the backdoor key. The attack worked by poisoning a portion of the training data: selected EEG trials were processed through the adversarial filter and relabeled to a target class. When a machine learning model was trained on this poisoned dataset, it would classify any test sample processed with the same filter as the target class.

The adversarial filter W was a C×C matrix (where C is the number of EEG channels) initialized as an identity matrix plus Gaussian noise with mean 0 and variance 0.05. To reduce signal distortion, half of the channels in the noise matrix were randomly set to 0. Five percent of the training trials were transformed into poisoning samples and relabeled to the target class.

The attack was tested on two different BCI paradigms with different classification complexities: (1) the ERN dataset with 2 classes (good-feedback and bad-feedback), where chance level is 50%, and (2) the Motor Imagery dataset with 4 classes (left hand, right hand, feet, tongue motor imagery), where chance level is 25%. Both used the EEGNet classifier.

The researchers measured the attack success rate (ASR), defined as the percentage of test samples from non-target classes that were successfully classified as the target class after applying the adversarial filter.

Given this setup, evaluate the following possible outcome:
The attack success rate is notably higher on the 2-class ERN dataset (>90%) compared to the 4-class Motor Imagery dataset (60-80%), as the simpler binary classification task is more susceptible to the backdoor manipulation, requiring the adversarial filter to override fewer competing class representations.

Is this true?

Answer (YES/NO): NO